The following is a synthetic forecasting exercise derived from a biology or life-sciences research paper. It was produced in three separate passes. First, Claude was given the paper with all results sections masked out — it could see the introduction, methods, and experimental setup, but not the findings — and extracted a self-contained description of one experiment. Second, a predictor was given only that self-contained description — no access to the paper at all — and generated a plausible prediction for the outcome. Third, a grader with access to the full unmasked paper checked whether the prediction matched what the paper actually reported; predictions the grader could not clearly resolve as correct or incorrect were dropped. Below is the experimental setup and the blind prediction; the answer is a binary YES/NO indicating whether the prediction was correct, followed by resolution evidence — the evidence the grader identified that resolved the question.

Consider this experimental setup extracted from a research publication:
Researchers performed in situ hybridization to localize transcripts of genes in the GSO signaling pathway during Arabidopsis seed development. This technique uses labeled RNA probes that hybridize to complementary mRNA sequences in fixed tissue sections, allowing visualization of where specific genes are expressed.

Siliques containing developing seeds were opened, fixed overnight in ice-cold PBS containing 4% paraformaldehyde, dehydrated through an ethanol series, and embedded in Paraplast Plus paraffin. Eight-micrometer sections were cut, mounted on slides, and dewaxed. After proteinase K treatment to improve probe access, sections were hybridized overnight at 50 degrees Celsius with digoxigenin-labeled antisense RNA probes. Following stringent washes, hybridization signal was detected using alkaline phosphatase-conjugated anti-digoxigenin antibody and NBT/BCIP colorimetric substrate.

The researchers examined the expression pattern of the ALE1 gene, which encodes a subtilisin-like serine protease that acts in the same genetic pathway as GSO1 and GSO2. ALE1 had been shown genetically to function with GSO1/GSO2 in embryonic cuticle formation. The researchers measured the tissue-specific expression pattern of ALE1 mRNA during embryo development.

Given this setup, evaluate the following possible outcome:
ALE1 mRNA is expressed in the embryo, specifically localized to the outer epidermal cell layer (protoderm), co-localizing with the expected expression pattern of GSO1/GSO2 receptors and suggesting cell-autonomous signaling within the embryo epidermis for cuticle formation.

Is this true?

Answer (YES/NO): NO